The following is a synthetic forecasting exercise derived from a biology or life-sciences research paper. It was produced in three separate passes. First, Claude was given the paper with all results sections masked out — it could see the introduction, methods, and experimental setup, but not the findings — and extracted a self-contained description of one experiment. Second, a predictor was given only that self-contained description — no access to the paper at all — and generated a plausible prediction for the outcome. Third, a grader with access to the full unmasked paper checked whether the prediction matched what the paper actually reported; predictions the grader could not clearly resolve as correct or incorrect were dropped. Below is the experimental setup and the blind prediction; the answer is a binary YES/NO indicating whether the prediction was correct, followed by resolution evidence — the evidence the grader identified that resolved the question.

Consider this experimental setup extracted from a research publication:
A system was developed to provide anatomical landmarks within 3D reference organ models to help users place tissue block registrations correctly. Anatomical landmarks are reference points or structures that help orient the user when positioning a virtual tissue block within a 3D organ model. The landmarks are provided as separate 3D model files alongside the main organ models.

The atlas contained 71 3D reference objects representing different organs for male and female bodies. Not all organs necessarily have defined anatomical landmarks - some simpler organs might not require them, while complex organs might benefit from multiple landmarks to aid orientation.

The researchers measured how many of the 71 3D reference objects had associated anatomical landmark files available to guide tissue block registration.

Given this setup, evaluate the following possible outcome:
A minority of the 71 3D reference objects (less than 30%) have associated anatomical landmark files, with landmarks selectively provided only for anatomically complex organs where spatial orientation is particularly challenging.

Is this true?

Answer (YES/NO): NO